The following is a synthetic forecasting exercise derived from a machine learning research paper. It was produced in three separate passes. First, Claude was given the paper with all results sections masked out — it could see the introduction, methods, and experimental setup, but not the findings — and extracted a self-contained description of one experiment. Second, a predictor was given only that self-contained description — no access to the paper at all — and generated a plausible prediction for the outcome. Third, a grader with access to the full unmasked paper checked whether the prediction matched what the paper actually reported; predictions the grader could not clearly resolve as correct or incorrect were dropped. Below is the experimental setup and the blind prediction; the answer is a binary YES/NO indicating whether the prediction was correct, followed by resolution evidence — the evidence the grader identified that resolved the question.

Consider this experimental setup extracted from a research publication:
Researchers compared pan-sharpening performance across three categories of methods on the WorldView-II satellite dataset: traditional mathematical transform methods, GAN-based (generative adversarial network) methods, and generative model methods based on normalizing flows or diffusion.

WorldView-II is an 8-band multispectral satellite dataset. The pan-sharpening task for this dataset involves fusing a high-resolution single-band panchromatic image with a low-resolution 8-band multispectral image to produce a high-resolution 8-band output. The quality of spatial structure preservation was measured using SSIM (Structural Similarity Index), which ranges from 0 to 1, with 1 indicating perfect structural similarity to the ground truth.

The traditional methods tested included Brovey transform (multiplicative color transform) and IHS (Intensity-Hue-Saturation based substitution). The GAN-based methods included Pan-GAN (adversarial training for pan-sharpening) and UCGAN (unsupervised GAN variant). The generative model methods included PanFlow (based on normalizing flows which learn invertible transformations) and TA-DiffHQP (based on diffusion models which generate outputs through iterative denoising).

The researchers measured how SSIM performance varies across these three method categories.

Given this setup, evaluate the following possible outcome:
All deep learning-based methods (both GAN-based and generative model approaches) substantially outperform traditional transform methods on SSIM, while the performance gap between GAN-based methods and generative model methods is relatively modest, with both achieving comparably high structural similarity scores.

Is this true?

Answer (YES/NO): NO